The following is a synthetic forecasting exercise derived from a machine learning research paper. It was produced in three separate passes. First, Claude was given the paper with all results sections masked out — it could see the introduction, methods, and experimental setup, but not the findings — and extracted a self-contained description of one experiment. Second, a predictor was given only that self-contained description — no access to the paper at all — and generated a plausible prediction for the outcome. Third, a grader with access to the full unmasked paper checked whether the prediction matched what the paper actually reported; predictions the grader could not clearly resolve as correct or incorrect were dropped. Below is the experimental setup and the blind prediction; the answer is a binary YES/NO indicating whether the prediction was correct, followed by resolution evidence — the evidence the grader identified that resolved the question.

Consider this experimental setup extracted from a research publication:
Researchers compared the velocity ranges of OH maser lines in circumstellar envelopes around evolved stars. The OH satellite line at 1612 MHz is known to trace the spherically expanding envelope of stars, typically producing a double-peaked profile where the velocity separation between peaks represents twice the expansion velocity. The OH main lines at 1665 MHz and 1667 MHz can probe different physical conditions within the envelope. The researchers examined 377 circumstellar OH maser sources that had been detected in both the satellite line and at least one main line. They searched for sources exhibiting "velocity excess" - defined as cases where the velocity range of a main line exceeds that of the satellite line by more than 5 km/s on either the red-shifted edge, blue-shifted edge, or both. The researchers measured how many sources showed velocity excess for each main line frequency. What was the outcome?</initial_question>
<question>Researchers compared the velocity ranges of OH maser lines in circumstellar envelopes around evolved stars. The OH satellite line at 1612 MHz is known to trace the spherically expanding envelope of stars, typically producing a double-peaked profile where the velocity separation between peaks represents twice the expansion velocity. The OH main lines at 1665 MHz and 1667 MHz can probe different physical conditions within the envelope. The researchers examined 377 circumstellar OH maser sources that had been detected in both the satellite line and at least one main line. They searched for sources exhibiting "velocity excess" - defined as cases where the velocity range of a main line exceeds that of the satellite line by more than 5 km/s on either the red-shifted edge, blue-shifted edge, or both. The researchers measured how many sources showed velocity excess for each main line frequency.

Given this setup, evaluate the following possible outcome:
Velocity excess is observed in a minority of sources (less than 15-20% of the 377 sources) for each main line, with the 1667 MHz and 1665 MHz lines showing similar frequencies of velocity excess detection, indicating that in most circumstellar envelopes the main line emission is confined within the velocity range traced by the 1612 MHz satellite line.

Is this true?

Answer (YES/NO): NO